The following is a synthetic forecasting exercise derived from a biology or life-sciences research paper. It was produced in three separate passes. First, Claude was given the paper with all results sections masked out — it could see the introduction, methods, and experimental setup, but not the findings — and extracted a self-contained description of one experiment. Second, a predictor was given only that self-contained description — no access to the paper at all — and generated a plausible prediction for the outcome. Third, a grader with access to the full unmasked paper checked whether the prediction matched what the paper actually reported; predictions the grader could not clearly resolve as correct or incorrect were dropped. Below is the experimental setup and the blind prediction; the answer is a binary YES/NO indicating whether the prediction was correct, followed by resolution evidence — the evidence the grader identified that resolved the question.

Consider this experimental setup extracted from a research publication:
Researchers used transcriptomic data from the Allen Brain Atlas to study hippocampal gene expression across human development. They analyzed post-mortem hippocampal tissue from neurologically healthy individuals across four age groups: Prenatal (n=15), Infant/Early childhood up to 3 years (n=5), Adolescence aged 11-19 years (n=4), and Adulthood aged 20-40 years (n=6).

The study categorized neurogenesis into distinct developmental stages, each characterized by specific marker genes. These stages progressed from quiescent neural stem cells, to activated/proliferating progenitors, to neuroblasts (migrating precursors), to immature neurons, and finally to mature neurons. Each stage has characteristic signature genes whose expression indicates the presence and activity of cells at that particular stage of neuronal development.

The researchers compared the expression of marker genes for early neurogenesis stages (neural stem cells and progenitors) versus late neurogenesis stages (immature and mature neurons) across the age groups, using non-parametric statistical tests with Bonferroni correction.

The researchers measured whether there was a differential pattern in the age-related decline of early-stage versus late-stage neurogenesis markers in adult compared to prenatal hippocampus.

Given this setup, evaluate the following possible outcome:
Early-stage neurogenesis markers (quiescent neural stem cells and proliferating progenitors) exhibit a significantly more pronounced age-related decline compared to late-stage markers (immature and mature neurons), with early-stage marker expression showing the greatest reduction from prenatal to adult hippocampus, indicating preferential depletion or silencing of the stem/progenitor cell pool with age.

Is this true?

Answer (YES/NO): YES